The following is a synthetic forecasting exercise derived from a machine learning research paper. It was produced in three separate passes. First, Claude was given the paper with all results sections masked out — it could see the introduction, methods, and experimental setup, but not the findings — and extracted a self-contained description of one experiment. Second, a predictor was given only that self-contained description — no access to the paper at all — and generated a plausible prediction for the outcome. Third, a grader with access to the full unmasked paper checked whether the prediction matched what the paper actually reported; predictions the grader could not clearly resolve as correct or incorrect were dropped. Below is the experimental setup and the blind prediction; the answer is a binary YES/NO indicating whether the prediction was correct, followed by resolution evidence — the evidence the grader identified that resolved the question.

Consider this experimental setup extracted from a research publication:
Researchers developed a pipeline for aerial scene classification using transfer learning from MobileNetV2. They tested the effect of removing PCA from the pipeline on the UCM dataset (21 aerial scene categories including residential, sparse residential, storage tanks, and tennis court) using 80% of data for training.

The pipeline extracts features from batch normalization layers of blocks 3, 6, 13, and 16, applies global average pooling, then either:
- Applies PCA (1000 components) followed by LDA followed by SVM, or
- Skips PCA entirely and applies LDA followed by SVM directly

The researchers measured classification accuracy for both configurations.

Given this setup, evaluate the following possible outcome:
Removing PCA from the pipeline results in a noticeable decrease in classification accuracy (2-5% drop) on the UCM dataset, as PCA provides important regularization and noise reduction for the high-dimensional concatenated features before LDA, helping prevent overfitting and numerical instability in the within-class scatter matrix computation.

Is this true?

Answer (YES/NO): NO